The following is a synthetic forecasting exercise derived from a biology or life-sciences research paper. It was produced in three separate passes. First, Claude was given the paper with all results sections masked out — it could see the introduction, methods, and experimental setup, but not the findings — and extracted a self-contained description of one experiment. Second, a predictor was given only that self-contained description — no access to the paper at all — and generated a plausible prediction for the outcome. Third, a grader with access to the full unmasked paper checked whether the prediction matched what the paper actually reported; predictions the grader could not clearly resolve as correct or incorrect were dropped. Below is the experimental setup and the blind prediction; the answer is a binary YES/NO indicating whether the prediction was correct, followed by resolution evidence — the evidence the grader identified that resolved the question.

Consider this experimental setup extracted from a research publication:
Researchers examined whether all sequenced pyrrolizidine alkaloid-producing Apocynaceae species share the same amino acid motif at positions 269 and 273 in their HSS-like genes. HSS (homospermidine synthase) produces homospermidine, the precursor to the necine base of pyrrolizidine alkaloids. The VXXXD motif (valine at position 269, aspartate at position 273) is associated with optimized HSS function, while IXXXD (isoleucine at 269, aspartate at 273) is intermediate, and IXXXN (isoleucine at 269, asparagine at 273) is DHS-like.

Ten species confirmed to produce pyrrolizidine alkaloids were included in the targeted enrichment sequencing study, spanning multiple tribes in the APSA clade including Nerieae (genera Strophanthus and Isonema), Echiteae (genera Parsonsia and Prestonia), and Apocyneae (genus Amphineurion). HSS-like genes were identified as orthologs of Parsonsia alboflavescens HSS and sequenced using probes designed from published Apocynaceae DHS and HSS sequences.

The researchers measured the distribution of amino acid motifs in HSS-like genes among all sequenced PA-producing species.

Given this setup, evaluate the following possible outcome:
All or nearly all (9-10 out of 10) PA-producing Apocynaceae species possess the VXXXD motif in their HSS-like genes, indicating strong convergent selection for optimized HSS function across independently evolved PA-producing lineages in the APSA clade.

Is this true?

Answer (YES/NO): NO